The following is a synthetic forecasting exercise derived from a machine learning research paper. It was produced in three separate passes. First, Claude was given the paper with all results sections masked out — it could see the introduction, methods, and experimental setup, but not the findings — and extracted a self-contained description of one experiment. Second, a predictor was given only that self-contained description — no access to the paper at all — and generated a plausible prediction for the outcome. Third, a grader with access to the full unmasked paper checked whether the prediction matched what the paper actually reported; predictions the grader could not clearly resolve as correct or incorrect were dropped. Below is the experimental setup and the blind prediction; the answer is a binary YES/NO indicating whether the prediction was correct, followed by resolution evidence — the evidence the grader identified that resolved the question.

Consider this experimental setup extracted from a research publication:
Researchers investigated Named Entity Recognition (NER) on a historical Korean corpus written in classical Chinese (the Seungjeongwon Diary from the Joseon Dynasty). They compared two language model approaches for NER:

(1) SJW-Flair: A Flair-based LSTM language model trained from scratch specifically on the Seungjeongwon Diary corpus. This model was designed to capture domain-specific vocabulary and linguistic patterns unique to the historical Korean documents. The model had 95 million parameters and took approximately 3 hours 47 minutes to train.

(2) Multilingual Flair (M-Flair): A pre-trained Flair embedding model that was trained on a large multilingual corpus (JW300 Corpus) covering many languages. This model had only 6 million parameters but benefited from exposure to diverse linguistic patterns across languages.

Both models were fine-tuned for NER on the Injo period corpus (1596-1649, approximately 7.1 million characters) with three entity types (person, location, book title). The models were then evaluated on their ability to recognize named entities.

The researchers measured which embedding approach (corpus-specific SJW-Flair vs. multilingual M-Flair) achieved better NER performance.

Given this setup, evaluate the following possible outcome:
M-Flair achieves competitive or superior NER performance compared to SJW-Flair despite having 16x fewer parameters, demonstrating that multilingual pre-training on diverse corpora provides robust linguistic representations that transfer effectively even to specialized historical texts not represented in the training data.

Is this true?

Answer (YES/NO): NO